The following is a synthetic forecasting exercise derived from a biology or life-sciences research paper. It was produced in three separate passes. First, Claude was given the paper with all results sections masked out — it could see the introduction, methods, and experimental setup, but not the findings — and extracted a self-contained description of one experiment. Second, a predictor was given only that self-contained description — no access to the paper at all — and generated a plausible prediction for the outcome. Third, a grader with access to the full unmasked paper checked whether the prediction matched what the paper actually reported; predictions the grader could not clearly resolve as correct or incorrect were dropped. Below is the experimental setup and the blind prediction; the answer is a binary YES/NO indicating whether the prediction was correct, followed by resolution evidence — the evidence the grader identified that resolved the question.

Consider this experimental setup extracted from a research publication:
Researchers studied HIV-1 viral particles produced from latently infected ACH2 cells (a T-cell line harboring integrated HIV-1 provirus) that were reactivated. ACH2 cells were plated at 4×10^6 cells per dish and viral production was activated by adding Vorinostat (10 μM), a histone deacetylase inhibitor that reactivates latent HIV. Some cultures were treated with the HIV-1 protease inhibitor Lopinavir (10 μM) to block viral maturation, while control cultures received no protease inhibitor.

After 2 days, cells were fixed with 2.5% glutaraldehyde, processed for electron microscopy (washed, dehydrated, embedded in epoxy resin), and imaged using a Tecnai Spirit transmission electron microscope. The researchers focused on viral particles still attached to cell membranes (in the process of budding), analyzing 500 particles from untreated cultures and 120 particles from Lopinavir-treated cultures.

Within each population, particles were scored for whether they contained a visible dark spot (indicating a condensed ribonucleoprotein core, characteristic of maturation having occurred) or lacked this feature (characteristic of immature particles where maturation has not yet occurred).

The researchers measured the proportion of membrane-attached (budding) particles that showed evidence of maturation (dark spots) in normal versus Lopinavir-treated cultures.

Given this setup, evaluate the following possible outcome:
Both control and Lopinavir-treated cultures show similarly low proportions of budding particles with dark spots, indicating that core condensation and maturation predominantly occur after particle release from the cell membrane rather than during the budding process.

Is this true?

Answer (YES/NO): NO